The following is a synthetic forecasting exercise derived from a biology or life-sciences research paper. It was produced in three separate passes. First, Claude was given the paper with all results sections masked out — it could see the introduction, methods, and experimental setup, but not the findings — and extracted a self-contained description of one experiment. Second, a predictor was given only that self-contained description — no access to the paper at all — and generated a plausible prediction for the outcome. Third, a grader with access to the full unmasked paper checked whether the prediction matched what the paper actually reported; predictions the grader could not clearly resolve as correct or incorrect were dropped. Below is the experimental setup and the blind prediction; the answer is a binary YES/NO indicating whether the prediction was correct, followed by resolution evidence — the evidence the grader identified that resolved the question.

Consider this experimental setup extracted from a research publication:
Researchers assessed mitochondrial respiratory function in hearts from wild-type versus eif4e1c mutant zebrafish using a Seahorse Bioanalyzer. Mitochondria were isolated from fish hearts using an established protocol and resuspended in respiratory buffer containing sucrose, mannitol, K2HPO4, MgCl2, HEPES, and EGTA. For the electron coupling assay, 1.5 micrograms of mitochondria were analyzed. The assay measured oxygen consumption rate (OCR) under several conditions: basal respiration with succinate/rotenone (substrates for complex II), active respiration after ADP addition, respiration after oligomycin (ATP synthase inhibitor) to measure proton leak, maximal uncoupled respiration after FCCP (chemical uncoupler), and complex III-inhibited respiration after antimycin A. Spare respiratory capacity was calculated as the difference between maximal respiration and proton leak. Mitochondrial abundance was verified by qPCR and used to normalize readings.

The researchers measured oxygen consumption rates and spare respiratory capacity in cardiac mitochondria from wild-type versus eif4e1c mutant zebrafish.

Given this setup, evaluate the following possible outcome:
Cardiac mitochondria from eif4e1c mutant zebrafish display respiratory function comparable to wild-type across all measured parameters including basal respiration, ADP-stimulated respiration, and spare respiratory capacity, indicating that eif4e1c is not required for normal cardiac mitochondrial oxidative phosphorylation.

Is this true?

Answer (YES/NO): NO